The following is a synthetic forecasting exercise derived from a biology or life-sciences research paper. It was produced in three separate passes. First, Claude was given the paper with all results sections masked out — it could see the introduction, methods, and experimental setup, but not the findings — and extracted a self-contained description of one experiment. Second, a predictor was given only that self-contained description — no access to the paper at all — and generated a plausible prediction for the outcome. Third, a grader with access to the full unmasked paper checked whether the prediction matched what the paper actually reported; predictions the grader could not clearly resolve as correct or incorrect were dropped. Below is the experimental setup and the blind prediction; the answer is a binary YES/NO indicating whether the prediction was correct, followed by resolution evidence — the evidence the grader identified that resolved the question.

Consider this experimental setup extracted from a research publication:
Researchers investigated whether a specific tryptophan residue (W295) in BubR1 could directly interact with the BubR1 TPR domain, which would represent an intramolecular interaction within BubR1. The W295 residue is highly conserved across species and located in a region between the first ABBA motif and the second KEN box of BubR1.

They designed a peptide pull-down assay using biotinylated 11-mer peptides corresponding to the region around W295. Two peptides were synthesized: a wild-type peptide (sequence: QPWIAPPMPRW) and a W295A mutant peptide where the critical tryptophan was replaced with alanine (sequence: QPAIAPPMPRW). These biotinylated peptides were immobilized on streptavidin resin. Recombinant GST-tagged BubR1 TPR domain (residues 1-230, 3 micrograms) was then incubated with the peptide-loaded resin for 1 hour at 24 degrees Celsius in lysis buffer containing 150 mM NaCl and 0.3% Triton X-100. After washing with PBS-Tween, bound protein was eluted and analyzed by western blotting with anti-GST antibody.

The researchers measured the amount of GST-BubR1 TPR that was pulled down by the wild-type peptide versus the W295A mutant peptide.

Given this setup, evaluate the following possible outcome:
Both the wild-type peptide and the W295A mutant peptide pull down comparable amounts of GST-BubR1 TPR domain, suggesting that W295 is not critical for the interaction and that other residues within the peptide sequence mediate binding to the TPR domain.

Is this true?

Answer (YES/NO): NO